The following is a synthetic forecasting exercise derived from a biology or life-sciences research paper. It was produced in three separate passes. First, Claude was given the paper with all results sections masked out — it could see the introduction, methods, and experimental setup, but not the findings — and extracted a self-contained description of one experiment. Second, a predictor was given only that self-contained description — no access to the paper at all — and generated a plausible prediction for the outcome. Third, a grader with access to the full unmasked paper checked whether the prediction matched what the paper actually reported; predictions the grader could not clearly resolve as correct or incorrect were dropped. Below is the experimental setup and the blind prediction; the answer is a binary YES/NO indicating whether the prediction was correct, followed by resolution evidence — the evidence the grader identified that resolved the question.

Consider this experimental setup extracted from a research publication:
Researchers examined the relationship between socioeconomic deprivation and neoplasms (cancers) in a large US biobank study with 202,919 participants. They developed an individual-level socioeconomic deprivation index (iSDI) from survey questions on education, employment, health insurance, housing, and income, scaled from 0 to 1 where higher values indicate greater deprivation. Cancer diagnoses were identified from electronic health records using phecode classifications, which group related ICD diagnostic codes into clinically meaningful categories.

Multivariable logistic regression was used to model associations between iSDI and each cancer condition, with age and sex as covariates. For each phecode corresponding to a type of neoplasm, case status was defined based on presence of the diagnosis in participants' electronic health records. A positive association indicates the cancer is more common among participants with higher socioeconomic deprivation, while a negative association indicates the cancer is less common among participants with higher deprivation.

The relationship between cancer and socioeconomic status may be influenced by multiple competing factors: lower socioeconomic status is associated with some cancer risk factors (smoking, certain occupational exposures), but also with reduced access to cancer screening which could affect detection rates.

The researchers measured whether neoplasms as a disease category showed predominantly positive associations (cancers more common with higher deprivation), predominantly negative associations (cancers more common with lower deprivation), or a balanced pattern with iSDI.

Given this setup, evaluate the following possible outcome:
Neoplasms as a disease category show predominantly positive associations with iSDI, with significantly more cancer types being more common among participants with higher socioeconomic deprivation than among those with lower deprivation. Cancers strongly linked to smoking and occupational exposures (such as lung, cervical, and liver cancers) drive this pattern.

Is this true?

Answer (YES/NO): NO